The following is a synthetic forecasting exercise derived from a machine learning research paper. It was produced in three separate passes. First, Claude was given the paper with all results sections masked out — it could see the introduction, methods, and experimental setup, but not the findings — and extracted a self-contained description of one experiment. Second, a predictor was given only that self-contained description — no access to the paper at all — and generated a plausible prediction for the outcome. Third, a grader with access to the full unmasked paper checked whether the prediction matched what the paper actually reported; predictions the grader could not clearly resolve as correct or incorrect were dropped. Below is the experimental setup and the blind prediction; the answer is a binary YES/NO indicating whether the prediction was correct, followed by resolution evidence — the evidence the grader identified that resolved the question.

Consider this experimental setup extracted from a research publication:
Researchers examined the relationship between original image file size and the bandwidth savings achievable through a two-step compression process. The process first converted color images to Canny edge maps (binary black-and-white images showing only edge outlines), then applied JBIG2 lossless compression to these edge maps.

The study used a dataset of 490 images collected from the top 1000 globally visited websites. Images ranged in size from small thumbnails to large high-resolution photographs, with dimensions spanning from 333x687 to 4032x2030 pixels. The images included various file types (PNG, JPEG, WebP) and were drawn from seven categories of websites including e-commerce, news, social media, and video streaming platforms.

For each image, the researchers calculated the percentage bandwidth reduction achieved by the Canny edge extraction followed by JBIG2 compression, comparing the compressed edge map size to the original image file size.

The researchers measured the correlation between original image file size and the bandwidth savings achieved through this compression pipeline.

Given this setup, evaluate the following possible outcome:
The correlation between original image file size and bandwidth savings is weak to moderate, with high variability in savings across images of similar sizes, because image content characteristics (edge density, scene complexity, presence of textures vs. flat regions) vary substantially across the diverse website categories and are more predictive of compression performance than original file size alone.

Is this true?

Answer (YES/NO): NO